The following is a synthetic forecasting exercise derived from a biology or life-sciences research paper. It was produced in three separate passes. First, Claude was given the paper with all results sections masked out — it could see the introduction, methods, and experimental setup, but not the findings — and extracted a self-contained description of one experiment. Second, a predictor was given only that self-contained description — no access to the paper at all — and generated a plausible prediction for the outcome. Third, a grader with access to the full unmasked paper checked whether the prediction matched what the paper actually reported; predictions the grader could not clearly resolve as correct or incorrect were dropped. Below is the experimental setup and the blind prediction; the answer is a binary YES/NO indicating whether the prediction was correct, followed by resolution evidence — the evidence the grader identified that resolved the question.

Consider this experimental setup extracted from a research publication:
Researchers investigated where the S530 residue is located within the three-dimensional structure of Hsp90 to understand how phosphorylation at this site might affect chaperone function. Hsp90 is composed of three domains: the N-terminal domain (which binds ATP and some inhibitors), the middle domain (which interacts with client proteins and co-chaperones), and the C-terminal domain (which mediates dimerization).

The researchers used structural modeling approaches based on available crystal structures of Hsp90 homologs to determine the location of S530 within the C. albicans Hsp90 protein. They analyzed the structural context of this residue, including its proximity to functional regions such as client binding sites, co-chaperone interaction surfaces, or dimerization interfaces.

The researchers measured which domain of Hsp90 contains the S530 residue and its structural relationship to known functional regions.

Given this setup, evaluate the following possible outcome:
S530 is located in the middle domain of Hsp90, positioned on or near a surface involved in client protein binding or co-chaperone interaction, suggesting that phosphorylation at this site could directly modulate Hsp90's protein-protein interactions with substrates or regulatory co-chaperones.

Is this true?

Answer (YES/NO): YES